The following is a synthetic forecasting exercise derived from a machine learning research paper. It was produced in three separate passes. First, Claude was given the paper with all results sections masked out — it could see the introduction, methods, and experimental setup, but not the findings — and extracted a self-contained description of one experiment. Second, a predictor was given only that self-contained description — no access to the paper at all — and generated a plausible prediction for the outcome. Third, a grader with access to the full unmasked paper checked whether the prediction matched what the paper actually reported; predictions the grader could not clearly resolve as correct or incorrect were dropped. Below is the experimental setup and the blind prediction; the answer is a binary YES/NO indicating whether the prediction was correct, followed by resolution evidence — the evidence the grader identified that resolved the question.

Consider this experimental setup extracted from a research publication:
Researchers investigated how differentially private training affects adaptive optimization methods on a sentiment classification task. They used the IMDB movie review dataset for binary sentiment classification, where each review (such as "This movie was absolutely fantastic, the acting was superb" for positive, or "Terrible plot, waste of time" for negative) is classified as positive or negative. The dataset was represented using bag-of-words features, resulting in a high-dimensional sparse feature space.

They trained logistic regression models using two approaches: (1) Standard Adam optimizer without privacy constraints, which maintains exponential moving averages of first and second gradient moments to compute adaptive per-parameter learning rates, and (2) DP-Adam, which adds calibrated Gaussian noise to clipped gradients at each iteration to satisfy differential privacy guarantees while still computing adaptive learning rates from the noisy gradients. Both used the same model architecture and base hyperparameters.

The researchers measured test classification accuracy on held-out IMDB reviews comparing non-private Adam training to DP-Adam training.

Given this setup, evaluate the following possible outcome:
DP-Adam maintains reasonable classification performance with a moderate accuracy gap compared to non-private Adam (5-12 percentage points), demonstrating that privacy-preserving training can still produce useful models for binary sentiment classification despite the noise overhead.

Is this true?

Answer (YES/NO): NO